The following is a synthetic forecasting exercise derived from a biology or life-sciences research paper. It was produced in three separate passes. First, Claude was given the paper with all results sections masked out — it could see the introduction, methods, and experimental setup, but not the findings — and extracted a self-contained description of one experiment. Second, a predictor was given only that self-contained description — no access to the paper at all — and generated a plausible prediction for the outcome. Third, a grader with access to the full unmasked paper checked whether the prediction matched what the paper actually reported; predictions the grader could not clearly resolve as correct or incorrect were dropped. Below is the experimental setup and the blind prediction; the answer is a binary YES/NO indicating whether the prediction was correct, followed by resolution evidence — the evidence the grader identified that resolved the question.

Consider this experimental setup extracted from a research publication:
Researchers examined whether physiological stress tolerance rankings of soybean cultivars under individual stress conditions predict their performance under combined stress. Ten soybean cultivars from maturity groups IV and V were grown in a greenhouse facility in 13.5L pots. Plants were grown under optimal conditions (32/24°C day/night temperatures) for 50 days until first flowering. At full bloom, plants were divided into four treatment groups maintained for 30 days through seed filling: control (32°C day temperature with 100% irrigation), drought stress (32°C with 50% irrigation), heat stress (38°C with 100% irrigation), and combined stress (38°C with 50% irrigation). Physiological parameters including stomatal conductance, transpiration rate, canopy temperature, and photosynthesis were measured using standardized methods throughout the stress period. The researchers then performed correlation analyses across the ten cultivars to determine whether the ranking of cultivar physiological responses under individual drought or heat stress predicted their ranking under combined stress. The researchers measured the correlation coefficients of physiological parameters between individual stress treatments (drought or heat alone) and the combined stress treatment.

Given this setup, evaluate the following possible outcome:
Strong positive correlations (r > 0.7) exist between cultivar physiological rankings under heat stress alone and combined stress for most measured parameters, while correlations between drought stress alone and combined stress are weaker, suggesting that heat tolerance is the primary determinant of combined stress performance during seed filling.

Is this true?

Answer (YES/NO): NO